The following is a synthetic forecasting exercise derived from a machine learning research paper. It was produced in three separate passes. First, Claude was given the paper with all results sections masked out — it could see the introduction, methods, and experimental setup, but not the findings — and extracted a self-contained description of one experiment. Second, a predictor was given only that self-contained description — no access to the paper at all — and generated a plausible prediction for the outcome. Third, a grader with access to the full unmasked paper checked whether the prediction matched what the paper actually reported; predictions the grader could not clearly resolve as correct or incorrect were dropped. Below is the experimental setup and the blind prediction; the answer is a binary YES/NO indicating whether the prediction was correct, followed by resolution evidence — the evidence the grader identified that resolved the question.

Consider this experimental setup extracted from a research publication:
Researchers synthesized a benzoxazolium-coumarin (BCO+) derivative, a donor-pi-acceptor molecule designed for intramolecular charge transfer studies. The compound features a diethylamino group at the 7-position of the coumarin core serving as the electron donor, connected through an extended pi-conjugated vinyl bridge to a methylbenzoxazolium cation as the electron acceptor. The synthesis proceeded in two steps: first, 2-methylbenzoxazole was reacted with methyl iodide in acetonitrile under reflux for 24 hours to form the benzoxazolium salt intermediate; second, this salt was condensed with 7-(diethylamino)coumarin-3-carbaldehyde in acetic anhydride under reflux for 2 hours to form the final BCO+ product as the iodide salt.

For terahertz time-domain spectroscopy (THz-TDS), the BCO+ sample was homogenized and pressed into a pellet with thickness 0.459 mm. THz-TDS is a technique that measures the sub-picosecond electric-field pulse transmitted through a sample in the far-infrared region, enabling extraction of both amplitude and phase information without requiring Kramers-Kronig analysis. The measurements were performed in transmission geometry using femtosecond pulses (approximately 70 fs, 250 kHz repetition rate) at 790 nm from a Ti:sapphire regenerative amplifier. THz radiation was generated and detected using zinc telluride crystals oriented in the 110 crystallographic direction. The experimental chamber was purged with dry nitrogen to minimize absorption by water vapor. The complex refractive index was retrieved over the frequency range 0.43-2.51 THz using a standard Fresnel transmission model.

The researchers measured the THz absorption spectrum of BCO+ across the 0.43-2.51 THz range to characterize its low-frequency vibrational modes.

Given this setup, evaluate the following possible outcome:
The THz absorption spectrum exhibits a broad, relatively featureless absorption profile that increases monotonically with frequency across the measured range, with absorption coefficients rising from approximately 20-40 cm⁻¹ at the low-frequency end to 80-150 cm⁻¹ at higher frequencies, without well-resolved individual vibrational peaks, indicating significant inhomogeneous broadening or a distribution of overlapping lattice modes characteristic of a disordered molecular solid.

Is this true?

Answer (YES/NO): NO